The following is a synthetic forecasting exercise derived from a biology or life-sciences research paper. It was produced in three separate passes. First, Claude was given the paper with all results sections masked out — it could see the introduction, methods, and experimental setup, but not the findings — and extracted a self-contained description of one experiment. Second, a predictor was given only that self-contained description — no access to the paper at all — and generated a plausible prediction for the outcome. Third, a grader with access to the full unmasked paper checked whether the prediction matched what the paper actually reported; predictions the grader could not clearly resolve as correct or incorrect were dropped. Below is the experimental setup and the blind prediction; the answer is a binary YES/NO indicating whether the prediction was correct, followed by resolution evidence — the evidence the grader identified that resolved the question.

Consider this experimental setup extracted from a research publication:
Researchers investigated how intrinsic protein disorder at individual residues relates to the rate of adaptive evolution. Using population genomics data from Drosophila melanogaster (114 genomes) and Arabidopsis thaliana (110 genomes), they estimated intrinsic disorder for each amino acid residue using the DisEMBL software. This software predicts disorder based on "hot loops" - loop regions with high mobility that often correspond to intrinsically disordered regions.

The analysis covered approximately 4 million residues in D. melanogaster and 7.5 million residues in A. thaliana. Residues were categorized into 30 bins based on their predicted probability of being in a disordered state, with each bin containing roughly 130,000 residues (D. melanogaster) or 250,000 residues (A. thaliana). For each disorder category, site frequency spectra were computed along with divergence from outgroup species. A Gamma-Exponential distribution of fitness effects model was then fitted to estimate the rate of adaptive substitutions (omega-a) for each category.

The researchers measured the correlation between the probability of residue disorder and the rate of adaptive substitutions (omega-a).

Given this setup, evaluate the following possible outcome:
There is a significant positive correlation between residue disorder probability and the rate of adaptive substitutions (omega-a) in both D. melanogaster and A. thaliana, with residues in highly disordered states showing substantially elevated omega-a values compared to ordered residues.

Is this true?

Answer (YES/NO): YES